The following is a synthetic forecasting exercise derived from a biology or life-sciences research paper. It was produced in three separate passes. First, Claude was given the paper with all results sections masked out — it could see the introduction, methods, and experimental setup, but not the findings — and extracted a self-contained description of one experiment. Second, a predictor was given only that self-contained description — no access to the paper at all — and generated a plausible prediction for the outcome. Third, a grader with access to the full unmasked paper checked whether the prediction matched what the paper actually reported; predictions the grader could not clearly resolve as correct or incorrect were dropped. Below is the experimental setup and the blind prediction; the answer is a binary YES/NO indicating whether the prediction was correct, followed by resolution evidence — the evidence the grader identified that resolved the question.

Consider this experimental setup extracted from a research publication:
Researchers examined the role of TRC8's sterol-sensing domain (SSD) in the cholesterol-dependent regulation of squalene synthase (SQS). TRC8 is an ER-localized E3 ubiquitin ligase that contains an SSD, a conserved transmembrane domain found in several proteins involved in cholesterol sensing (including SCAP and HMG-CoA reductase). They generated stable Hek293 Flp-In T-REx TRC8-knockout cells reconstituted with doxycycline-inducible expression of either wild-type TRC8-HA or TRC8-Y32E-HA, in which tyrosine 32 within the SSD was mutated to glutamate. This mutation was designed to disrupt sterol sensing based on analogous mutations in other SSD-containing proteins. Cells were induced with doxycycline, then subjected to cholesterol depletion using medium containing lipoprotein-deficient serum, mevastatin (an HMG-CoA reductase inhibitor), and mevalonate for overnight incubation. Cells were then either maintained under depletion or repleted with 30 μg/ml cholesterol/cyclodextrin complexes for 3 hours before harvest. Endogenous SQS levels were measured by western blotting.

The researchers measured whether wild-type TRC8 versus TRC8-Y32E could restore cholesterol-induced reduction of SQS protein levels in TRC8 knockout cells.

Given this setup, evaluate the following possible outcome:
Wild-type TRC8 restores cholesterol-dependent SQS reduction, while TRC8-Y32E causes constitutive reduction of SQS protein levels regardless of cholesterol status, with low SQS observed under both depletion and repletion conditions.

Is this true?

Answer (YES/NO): NO